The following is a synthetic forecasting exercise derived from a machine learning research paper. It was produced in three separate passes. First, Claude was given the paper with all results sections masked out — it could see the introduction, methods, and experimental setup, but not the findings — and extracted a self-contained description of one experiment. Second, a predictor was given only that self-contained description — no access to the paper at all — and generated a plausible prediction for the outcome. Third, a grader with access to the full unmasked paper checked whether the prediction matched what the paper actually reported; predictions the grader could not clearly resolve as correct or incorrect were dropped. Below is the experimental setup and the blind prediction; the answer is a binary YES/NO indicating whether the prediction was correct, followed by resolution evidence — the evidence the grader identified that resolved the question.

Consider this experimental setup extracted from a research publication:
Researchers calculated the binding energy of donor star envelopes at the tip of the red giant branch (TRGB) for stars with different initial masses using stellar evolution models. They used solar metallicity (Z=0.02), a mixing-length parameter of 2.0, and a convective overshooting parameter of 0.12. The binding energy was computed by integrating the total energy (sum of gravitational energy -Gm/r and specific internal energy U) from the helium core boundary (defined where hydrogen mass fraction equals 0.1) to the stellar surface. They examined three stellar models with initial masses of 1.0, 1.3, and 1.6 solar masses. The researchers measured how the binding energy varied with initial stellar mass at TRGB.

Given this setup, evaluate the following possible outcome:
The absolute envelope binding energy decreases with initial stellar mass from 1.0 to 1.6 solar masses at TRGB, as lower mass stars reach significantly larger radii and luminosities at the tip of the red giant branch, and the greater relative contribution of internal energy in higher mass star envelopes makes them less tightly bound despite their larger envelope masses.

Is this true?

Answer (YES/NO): NO